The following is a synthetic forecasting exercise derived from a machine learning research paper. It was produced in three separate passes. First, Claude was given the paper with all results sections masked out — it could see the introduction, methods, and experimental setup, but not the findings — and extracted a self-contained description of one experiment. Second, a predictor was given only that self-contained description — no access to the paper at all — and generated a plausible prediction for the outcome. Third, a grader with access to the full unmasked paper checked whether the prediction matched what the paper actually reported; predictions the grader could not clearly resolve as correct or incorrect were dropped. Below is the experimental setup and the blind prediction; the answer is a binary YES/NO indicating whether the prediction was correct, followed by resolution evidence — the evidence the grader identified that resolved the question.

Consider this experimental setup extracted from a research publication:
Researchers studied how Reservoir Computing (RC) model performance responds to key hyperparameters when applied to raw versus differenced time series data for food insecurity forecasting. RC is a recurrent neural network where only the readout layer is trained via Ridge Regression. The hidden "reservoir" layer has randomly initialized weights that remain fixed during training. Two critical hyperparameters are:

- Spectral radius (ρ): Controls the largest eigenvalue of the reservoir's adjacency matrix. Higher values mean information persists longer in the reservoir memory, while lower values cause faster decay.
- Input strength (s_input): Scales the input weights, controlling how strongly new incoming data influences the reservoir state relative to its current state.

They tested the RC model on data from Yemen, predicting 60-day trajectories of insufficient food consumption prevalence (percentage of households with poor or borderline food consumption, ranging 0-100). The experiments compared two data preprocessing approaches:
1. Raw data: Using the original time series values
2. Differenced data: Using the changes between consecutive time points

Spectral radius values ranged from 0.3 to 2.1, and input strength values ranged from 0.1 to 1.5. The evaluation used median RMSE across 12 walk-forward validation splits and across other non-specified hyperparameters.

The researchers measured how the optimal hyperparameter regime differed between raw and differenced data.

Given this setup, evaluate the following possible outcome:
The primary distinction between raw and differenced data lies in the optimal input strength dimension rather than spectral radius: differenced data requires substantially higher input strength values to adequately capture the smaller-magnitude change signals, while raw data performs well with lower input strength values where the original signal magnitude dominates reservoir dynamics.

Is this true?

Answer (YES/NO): NO